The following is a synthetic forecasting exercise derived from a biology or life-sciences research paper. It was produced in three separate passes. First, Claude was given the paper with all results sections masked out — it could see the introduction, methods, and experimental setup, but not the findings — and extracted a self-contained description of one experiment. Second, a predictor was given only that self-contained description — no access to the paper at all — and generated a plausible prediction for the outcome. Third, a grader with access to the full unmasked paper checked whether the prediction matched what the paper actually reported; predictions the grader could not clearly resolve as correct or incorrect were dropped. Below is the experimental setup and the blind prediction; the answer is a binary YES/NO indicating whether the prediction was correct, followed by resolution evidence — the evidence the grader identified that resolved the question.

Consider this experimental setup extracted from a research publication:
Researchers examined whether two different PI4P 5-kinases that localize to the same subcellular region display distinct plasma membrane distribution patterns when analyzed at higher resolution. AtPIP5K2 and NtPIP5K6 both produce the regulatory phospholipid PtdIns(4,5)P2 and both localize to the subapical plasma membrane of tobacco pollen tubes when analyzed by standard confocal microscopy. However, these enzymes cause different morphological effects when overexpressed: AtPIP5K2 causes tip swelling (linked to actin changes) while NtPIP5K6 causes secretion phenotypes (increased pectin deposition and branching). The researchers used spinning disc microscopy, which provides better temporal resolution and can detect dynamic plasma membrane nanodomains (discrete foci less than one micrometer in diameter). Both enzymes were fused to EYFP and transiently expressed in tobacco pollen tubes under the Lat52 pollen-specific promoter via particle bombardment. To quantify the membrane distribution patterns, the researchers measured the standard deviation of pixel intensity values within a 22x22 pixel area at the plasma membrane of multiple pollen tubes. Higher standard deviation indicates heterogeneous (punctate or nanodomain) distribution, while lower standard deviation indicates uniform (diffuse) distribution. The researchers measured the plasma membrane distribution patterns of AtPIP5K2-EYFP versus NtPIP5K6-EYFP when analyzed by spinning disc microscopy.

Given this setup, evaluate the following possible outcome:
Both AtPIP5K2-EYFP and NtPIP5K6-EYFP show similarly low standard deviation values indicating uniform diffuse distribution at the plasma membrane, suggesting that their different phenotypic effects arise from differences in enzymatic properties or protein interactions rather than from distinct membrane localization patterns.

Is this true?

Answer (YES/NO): NO